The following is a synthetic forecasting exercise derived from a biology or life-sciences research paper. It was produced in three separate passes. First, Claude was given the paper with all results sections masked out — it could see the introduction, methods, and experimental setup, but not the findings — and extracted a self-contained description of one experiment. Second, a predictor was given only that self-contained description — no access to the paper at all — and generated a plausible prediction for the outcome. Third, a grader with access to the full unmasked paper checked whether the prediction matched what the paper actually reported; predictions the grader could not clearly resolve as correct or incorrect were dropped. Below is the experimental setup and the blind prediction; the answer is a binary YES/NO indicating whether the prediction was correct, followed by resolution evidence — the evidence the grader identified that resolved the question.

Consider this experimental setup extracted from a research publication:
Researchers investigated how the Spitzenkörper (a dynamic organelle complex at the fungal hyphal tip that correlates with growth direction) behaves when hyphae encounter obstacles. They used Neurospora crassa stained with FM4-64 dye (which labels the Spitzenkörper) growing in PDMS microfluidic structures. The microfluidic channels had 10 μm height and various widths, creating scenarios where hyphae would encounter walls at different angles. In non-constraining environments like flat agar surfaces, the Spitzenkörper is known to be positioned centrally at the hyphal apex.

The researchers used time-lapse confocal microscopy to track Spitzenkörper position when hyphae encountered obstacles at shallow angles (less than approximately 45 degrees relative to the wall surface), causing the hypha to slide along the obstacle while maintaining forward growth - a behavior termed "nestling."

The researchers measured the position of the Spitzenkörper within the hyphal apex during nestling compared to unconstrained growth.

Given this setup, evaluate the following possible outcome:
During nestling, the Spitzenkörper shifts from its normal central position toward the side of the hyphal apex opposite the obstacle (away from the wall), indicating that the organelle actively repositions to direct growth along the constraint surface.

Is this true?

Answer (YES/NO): NO